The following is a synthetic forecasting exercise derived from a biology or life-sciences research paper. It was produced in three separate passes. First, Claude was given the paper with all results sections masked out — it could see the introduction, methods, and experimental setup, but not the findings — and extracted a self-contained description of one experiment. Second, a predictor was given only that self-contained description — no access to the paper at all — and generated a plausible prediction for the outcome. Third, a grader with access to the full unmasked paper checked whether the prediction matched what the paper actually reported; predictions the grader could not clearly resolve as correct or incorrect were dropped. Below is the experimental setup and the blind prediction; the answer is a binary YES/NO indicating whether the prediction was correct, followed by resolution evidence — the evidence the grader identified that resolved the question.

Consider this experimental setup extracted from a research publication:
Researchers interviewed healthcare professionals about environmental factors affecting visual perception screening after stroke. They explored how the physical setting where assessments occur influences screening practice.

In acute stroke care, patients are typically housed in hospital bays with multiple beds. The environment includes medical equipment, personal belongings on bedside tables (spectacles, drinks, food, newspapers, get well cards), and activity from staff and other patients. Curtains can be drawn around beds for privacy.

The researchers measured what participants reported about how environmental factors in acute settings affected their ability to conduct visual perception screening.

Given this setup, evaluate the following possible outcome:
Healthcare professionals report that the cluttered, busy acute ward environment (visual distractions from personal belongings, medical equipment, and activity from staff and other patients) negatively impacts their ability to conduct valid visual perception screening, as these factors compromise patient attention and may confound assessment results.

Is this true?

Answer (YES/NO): YES